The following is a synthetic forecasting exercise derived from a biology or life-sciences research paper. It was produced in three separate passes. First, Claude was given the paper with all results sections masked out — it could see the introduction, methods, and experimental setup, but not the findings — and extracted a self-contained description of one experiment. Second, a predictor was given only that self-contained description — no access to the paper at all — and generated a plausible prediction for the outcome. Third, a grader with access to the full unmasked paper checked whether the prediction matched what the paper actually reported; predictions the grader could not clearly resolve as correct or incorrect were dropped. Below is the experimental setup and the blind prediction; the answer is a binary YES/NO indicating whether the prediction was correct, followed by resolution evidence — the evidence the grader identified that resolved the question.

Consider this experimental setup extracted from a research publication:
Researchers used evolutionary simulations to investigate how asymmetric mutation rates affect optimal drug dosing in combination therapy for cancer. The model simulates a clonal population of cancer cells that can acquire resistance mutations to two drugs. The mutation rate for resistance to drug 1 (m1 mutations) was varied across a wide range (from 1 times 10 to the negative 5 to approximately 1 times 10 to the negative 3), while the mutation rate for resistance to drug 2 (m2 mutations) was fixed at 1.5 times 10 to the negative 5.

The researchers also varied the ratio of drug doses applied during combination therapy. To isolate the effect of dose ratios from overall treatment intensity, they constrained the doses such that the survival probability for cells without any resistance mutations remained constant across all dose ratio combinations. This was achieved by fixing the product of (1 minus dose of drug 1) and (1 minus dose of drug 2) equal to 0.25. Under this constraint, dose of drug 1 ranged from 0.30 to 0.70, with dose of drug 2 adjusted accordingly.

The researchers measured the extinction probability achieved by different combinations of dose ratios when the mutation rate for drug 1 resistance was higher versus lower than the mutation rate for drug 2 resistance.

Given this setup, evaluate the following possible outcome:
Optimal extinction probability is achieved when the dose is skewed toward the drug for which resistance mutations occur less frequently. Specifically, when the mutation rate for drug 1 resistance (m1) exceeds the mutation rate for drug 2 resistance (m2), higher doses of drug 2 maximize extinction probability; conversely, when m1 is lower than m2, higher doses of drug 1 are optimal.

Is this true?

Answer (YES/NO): NO